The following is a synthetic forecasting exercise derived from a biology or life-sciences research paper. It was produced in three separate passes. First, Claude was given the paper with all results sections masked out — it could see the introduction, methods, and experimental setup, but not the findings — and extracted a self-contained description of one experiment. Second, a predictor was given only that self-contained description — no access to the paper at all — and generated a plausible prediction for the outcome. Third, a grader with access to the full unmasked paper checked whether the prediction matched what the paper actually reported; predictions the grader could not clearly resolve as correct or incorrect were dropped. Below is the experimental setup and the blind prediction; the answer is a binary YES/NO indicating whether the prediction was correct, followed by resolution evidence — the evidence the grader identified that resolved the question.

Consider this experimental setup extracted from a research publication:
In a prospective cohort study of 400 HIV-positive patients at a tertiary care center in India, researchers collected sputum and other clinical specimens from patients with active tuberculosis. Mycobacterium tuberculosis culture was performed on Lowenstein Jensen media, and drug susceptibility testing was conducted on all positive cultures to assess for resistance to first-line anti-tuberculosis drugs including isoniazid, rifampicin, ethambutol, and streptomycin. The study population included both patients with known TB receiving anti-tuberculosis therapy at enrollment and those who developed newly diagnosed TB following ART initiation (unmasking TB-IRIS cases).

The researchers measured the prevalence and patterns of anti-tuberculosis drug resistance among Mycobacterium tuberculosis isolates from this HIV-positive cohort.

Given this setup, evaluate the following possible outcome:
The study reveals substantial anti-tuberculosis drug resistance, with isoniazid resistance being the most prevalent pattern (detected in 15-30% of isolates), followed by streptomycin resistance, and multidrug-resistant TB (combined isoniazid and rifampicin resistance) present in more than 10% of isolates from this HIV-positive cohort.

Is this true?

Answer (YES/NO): NO